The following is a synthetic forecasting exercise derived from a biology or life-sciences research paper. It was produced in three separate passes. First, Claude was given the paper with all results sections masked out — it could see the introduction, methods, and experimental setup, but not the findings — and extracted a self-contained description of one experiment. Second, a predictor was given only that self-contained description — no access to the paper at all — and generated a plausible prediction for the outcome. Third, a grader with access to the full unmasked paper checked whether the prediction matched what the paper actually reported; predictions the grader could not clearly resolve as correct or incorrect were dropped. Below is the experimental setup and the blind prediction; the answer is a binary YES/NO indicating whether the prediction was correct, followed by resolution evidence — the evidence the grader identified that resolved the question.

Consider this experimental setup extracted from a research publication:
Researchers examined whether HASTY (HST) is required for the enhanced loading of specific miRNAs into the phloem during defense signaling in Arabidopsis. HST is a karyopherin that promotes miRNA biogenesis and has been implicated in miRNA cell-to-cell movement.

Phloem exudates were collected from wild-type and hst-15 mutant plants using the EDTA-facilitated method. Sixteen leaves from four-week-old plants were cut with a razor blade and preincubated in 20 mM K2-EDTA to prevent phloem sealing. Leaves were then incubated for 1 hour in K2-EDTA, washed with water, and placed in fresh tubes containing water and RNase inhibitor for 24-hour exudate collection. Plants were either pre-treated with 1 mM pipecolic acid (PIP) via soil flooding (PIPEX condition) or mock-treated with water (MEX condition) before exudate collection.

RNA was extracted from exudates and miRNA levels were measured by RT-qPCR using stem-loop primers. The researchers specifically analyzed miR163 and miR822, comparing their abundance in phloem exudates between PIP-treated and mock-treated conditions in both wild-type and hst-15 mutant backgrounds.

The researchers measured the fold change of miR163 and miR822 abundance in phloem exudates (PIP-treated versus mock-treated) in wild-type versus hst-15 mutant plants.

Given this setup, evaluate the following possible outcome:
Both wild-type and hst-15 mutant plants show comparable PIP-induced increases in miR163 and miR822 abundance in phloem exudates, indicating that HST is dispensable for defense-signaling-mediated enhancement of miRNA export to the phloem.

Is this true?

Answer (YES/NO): NO